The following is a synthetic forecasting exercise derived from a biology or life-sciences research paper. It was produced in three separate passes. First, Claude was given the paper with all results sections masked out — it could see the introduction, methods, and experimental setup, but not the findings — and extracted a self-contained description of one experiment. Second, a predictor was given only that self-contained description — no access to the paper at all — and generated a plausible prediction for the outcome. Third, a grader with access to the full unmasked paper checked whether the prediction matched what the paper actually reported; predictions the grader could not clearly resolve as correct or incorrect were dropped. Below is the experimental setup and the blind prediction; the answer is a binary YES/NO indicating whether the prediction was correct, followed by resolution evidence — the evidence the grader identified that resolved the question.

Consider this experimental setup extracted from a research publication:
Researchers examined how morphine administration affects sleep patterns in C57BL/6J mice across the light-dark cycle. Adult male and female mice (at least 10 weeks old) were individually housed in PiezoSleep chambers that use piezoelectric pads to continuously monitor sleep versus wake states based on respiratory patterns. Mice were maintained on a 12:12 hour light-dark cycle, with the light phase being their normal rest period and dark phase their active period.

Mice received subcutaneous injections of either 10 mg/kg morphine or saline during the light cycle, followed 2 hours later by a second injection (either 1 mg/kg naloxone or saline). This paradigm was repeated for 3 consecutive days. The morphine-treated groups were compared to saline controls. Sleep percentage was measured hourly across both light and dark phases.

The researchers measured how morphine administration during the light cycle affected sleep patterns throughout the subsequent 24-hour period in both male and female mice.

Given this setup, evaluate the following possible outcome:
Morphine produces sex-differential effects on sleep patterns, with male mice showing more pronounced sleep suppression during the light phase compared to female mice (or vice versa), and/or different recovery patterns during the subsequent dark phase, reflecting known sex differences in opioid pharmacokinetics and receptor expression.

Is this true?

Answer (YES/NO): YES